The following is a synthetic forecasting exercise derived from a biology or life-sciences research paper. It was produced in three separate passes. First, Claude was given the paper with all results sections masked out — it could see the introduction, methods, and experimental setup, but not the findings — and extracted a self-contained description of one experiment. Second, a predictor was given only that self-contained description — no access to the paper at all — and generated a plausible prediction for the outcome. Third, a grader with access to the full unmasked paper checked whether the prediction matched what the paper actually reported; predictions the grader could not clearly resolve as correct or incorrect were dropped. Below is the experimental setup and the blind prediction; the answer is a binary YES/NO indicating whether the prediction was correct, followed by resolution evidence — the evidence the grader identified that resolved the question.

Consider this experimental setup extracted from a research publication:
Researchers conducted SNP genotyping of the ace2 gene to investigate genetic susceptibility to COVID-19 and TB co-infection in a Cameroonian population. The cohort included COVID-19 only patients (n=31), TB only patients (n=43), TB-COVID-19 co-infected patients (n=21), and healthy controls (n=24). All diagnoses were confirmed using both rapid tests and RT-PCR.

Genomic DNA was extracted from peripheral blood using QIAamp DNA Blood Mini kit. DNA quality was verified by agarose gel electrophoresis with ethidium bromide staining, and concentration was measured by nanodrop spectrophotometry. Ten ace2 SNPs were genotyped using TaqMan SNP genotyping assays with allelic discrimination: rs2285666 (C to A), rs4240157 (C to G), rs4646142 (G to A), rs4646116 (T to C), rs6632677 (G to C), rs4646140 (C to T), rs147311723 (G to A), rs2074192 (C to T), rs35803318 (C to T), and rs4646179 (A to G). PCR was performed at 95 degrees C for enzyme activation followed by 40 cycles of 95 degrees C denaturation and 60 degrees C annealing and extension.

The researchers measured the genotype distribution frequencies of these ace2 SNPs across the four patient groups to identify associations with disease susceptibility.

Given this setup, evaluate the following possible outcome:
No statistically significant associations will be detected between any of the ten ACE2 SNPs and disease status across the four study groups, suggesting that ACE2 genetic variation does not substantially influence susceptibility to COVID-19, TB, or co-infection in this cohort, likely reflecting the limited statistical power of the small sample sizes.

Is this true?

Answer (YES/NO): NO